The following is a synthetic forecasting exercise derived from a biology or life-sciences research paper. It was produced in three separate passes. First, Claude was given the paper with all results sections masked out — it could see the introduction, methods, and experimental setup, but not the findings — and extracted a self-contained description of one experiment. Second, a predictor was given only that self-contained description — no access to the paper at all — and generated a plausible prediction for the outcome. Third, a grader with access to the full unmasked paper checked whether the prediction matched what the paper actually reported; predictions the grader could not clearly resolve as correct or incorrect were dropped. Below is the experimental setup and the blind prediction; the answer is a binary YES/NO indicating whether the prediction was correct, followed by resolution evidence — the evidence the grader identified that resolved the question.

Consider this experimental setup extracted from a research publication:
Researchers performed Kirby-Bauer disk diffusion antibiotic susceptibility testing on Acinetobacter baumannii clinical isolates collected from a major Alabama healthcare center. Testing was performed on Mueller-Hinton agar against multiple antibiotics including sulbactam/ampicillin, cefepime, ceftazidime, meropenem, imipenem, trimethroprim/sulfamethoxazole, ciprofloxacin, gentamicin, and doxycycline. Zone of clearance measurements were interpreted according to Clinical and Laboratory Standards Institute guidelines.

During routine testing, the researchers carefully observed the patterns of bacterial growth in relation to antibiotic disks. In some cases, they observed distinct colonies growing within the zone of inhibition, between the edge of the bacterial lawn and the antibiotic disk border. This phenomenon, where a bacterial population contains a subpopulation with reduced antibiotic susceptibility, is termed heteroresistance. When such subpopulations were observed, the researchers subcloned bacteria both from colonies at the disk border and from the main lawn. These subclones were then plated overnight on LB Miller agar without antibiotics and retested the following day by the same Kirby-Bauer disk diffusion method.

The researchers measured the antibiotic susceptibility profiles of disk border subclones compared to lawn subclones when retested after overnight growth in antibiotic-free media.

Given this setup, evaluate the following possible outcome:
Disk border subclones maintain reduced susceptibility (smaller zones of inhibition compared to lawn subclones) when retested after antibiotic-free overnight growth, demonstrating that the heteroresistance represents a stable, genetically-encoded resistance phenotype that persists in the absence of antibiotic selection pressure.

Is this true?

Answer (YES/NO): NO